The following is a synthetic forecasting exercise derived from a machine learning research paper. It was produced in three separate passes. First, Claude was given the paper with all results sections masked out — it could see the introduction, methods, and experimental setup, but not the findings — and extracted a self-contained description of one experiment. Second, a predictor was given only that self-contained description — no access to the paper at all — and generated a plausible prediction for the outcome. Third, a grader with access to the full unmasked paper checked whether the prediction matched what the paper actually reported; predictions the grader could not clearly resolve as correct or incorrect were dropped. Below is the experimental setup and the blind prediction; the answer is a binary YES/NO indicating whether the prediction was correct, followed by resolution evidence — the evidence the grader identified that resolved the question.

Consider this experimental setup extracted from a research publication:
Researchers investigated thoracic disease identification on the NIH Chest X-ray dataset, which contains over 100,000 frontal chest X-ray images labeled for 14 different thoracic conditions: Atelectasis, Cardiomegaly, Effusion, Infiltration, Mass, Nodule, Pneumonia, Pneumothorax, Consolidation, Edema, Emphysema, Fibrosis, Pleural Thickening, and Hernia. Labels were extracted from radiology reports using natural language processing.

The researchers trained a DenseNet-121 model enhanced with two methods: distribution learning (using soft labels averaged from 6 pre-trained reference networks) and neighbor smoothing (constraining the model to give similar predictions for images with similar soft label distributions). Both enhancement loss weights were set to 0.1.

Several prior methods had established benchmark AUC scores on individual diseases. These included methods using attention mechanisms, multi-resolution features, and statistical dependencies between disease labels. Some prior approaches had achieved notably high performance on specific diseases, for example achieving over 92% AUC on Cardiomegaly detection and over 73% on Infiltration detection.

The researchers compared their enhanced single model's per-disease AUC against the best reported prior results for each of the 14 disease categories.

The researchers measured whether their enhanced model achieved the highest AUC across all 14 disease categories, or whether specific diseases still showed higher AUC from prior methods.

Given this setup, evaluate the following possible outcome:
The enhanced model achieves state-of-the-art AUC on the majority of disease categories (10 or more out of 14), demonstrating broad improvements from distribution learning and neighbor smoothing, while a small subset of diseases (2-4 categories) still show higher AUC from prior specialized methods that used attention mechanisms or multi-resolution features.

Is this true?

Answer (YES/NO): NO